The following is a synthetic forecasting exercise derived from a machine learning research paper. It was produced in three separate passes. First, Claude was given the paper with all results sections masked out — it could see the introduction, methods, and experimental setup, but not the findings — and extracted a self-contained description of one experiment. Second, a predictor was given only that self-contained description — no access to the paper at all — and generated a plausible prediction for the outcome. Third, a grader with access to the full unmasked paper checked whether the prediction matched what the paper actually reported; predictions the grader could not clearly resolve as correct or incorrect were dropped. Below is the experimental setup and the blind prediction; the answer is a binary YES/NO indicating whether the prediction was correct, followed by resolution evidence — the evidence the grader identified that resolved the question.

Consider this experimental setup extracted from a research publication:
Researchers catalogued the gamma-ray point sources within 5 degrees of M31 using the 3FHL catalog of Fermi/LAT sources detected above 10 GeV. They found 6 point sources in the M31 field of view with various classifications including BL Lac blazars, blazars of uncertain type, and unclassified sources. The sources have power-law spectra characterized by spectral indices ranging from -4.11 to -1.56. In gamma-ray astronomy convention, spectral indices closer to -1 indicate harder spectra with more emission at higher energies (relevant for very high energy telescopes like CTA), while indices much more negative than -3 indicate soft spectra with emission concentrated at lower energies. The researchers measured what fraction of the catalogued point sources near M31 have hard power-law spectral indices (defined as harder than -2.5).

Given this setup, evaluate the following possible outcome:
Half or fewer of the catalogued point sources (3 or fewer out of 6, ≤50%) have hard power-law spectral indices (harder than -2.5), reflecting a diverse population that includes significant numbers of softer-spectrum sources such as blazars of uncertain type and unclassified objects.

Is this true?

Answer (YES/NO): NO